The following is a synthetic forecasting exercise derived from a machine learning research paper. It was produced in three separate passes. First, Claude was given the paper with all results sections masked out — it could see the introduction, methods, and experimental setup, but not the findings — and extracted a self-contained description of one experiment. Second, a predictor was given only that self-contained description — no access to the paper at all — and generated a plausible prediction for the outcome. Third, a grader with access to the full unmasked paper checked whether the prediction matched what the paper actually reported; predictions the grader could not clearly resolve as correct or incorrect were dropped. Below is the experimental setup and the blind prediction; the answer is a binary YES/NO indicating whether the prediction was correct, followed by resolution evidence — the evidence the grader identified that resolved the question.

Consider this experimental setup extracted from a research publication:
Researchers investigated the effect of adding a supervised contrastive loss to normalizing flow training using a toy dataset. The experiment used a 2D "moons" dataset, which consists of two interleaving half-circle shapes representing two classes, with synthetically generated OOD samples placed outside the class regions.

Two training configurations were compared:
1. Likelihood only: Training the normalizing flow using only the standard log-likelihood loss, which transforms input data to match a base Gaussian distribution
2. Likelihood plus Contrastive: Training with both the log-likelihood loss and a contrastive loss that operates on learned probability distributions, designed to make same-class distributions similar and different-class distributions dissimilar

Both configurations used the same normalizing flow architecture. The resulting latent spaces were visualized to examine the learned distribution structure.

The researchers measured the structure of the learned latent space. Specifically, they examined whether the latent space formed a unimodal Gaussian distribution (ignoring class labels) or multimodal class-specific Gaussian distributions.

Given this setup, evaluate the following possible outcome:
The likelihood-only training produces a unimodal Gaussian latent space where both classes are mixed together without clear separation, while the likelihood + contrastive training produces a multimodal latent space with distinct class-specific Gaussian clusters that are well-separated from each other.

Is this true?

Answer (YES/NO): YES